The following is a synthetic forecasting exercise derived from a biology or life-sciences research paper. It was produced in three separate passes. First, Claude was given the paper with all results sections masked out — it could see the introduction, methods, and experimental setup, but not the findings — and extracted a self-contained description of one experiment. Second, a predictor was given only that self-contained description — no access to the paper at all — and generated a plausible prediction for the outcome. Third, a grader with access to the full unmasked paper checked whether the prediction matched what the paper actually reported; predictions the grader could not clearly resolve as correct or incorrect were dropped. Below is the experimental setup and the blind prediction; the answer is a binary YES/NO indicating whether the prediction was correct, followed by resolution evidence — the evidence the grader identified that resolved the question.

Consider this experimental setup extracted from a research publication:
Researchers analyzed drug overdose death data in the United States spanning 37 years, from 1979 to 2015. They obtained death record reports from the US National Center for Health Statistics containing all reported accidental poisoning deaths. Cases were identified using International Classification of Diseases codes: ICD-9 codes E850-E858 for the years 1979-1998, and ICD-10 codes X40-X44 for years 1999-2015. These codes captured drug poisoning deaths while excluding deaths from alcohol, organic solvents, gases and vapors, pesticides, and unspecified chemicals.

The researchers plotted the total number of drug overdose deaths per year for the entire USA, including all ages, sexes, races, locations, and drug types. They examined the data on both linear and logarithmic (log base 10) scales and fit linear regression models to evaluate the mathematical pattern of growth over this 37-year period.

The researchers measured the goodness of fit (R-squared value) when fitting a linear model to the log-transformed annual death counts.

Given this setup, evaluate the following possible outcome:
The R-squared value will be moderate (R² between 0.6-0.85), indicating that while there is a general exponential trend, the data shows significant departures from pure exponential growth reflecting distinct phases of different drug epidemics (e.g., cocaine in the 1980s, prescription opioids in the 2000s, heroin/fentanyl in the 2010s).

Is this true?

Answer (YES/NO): NO